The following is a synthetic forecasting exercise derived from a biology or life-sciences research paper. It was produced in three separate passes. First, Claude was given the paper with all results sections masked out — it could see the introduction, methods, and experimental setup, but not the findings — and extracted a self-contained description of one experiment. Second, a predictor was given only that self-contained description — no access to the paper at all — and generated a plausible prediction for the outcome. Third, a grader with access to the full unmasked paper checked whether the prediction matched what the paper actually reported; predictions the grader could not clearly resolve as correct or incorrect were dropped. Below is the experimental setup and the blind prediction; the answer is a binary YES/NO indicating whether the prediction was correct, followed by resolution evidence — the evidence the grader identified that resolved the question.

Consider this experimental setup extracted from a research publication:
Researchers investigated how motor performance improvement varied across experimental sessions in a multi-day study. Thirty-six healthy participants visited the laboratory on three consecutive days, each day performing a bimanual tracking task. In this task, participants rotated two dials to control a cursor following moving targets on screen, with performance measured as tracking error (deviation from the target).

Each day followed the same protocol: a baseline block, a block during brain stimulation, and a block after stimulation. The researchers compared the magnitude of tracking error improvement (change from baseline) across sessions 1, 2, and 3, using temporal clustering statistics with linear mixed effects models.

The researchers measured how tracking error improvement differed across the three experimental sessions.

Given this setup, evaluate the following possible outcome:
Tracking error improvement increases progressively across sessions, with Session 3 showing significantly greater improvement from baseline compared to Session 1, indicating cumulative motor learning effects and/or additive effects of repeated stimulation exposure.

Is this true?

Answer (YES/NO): NO